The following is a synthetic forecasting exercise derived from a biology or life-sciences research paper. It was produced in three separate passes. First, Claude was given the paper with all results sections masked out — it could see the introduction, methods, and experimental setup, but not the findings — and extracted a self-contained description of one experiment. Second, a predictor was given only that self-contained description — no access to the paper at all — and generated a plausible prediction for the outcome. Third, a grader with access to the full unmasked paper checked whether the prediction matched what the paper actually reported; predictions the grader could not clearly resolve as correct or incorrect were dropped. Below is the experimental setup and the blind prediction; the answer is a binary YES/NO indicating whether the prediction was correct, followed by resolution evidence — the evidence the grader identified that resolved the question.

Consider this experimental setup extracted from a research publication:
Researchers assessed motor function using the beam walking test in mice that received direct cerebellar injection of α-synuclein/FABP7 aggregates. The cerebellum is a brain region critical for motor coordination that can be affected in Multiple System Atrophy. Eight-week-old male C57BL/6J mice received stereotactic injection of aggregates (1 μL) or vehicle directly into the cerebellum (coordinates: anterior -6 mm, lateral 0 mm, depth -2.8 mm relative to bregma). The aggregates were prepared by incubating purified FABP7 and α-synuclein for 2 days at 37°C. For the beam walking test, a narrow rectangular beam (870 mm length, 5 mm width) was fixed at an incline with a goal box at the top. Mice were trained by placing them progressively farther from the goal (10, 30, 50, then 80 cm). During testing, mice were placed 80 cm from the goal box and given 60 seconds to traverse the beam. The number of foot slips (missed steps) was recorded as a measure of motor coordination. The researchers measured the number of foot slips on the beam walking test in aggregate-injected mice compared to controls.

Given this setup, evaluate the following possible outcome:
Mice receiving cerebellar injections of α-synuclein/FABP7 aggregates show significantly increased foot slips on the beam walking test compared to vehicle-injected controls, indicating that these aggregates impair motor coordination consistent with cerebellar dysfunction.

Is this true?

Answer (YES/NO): YES